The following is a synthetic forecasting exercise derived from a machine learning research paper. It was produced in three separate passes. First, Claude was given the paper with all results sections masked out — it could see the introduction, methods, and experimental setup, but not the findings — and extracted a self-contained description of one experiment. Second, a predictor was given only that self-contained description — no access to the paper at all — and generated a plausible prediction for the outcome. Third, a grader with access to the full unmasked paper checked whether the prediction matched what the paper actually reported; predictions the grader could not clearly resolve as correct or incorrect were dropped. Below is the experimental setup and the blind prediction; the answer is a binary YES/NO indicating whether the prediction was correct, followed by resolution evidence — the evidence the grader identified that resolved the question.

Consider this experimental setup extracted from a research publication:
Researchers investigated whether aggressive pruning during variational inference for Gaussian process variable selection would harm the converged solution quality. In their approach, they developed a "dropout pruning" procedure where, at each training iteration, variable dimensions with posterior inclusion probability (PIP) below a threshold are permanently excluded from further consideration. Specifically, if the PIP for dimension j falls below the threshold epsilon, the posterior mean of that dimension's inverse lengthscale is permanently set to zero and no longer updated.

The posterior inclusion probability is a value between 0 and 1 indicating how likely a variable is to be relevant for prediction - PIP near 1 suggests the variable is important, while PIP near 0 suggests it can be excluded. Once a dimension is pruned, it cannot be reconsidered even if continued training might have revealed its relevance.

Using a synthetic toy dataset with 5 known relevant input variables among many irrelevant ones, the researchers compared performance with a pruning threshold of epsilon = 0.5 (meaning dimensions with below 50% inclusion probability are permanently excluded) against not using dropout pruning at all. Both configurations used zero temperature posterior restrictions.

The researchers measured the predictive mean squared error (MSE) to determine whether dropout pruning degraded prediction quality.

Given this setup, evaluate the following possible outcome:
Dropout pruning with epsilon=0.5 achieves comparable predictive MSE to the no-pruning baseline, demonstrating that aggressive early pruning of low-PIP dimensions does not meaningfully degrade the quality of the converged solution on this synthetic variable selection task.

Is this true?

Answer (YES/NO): YES